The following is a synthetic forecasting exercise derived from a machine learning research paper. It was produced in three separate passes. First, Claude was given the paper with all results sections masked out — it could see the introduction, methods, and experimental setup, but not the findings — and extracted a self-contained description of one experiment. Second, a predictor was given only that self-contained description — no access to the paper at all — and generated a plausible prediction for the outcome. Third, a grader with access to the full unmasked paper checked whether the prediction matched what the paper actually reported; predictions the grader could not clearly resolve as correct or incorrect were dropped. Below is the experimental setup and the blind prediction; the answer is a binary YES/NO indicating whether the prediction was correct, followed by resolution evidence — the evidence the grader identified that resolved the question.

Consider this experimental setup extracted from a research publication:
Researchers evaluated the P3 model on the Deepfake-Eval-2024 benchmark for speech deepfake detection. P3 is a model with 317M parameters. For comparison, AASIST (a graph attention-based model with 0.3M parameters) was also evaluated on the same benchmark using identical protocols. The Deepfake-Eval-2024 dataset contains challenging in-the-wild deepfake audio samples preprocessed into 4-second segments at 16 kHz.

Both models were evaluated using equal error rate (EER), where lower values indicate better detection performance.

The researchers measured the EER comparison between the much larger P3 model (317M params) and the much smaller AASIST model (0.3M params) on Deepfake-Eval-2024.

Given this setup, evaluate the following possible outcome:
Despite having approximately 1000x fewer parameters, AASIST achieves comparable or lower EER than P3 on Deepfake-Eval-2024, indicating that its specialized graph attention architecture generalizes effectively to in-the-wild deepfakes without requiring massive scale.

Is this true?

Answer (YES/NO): NO